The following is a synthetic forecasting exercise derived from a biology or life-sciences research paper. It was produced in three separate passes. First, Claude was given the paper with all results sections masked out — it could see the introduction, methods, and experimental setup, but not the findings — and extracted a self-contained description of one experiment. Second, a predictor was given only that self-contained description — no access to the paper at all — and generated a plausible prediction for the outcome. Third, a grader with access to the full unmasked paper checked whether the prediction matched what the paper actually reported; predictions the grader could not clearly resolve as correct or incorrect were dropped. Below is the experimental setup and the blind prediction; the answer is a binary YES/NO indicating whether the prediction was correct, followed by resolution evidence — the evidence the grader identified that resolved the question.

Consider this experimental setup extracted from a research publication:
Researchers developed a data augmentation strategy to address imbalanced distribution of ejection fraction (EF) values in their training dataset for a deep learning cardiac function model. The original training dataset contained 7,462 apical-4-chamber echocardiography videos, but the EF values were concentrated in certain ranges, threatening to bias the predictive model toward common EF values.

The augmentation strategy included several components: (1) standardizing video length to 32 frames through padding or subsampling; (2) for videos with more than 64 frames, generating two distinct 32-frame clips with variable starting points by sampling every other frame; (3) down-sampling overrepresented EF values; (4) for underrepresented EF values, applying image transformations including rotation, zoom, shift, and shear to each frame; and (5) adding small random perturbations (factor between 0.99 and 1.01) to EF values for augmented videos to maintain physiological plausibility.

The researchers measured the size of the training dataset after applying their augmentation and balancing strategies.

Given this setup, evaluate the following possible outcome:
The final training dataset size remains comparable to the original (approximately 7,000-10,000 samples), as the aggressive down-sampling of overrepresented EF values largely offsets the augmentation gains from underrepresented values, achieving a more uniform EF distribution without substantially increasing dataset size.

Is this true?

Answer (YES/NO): NO